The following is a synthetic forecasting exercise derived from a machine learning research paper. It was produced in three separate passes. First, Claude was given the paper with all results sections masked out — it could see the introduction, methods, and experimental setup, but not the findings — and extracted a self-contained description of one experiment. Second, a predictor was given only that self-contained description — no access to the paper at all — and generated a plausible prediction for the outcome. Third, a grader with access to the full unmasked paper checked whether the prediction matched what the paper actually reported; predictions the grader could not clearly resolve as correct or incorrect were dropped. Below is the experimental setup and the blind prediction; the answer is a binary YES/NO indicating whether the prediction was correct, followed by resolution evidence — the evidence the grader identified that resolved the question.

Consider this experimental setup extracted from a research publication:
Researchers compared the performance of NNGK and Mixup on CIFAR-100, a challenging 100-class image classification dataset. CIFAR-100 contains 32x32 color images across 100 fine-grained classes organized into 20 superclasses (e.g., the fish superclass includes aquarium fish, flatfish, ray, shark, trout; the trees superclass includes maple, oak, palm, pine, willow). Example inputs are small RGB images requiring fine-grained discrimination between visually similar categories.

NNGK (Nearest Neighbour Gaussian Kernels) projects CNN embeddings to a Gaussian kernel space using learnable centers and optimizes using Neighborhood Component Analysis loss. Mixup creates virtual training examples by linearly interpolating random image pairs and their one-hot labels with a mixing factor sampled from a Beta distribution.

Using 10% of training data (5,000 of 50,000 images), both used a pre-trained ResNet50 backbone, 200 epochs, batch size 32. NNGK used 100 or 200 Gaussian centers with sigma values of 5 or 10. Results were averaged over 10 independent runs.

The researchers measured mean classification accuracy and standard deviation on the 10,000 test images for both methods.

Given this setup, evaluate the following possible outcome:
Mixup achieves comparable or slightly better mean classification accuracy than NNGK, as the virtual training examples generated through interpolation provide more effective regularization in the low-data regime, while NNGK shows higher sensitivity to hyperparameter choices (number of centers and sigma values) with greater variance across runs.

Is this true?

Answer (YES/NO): NO